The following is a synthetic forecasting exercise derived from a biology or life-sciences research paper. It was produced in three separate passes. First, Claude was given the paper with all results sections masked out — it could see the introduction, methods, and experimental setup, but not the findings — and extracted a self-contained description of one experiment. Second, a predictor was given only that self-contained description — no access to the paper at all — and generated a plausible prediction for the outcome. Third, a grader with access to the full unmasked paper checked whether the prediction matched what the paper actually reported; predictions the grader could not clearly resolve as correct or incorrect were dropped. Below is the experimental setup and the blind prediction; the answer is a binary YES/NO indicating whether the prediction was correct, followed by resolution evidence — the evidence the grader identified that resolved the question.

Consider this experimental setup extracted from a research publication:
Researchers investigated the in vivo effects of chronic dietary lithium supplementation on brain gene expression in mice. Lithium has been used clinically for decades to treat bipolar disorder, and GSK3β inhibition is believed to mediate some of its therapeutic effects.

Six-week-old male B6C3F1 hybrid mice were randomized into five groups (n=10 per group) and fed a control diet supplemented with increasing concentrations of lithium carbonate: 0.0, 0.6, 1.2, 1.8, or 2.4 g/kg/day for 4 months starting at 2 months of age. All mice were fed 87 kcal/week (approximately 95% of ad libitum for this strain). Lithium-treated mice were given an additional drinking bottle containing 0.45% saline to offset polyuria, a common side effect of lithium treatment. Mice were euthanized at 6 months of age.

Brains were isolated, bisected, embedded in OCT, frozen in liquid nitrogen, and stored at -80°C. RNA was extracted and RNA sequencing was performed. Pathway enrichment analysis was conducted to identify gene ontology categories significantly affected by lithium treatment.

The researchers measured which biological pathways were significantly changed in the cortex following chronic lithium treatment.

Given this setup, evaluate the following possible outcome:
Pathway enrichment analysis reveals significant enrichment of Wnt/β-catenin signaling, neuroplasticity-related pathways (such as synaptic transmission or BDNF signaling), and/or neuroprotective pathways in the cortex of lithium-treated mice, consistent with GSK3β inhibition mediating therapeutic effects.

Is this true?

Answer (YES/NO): NO